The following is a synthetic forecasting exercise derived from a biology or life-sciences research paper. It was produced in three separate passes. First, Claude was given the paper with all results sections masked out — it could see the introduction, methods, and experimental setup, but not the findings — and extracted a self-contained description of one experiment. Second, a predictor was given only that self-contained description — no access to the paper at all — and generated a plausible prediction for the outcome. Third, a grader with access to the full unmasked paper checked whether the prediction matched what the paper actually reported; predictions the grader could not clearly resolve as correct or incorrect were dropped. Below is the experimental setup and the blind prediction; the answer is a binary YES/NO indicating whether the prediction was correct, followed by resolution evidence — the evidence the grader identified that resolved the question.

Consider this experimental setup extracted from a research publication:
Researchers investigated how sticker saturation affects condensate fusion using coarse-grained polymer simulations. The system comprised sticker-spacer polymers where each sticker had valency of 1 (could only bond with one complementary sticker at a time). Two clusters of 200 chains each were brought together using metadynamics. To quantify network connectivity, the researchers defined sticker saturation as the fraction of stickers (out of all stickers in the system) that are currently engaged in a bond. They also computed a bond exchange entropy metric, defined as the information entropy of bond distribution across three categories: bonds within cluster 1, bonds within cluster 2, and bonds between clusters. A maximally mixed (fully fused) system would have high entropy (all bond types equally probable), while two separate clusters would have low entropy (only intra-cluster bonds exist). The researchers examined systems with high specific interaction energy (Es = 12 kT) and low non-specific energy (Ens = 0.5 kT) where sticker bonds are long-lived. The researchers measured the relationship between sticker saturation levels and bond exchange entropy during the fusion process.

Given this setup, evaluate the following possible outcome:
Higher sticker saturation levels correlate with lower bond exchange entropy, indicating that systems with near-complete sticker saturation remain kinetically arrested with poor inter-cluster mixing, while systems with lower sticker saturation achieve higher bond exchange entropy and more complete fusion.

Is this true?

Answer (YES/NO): YES